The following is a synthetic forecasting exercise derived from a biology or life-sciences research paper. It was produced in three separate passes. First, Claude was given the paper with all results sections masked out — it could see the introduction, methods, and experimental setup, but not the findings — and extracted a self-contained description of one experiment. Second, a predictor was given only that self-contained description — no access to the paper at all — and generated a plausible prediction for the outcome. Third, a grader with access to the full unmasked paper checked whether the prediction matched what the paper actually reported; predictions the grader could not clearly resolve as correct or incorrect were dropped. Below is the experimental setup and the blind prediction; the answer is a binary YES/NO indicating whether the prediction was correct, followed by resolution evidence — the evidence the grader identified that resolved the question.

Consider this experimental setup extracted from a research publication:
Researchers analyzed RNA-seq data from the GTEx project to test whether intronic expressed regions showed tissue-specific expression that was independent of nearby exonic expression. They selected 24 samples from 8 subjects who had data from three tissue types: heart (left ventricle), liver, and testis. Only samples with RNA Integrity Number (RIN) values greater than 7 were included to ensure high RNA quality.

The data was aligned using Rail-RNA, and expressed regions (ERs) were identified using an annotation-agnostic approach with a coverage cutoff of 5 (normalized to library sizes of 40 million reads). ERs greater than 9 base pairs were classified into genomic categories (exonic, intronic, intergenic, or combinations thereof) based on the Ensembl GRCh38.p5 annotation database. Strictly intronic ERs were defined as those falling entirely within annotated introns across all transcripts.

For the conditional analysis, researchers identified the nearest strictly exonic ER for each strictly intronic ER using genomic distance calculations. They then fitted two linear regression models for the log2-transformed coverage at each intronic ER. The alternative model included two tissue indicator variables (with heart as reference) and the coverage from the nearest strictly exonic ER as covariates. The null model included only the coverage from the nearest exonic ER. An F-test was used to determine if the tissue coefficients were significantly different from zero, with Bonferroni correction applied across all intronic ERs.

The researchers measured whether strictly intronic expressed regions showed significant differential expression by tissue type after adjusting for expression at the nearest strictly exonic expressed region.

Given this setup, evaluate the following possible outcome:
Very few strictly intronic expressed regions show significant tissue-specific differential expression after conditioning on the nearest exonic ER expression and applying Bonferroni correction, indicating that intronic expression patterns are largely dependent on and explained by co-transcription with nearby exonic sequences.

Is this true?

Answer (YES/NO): NO